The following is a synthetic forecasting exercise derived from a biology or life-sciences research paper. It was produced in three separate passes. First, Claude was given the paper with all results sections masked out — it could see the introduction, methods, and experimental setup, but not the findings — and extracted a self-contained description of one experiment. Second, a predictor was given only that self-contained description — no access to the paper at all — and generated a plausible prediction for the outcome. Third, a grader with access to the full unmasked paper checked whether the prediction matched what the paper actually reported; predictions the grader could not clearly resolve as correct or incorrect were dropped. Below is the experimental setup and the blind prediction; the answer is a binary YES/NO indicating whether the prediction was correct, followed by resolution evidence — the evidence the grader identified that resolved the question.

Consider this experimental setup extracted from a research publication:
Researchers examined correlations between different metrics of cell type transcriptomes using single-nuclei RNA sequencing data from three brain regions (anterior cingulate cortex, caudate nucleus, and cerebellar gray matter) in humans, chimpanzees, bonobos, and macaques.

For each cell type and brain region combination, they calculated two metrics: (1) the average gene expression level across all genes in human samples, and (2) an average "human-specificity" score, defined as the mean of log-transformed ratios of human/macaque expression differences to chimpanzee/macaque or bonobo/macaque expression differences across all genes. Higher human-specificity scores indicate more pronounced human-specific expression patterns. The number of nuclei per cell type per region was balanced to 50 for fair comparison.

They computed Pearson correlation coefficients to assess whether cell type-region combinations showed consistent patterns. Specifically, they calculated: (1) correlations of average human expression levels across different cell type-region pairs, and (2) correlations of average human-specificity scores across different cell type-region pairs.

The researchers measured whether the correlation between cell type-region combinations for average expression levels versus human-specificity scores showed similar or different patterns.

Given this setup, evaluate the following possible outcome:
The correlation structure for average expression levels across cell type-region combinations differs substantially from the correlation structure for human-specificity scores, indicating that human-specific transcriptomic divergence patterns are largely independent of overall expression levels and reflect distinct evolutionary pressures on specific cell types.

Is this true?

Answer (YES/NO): YES